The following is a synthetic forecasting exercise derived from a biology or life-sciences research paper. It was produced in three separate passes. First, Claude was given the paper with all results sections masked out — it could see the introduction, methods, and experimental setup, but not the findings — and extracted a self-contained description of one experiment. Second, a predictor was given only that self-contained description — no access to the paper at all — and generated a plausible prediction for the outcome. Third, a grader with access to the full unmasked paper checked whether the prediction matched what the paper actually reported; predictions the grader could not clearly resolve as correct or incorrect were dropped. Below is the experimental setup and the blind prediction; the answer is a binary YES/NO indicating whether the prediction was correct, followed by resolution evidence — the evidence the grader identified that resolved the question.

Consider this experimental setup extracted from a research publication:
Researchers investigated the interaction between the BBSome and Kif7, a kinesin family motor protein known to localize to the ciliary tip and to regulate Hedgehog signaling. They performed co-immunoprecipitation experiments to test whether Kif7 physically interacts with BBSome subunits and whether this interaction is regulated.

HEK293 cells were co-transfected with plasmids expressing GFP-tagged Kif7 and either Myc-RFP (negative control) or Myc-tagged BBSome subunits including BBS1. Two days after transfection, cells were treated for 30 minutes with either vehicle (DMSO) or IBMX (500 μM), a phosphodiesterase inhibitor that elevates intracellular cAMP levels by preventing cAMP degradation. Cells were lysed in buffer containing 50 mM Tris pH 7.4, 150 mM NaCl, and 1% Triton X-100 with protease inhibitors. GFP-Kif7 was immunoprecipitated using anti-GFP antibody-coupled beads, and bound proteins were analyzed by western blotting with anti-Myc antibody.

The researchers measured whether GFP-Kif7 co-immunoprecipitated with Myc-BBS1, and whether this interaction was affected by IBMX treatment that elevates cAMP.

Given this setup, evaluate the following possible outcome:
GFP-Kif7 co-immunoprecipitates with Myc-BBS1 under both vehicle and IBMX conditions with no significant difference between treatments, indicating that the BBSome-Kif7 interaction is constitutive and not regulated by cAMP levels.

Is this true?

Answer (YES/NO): NO